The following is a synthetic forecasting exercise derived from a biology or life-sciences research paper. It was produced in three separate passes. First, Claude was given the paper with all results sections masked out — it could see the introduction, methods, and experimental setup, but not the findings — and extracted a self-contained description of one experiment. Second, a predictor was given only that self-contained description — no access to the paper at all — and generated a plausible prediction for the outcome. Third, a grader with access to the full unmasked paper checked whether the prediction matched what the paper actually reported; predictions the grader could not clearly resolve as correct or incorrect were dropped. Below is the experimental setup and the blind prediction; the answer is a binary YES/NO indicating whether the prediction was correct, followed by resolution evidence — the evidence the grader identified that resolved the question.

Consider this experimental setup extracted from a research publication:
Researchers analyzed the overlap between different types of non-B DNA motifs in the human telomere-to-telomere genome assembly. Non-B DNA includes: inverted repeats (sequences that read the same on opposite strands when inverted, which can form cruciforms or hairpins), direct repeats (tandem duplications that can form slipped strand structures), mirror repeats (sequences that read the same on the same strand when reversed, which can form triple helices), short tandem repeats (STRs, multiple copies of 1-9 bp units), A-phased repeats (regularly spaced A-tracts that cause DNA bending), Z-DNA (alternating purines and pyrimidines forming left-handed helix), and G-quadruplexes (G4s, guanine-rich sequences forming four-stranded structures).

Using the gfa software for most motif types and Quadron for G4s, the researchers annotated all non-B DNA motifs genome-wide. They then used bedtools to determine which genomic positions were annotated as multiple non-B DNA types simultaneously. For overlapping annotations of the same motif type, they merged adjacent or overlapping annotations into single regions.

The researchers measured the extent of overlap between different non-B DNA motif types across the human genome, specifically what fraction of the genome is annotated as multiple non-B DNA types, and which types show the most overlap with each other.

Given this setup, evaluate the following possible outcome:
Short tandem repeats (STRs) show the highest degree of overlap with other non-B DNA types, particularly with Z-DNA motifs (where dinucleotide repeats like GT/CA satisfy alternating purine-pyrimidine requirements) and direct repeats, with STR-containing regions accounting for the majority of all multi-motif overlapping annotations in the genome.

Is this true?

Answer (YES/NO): NO